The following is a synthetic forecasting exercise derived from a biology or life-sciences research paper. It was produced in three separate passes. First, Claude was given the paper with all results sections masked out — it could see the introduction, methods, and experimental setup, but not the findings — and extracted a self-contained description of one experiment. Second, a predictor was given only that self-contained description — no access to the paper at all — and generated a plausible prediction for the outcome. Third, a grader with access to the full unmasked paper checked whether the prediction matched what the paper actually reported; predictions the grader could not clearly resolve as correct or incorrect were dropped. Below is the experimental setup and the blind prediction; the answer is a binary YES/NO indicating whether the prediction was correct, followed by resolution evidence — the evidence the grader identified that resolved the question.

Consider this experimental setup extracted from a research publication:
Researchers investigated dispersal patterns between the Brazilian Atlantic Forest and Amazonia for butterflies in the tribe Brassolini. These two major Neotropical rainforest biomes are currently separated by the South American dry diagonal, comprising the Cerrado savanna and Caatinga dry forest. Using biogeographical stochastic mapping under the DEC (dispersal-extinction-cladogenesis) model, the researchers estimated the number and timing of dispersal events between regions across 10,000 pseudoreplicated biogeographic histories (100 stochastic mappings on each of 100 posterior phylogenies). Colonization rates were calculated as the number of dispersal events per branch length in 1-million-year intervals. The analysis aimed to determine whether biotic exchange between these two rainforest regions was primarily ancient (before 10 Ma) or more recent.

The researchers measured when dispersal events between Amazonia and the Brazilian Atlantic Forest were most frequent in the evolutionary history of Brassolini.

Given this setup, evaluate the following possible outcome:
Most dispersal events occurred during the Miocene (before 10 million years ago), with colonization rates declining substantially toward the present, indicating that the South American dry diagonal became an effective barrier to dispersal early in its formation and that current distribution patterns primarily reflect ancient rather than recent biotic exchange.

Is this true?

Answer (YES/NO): NO